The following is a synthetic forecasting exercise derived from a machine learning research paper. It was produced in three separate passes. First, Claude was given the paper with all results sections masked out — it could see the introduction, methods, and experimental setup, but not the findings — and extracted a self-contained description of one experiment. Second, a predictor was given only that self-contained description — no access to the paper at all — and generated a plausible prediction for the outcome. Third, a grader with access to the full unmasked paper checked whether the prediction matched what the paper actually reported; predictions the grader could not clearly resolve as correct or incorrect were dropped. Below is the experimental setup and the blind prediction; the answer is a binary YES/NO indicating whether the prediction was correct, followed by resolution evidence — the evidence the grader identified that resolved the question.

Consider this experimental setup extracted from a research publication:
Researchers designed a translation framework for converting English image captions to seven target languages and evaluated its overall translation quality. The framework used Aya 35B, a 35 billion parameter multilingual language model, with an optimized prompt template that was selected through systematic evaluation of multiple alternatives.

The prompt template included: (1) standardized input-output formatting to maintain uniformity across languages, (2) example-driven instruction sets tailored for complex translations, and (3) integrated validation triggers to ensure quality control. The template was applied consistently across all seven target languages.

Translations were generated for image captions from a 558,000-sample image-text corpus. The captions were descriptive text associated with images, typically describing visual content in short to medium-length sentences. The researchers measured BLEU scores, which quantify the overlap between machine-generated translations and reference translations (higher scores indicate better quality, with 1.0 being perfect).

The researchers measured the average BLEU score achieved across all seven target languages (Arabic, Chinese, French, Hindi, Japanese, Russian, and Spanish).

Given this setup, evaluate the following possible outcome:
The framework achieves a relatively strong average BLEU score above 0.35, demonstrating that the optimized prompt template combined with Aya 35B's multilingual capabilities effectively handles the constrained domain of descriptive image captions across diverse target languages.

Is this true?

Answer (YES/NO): YES